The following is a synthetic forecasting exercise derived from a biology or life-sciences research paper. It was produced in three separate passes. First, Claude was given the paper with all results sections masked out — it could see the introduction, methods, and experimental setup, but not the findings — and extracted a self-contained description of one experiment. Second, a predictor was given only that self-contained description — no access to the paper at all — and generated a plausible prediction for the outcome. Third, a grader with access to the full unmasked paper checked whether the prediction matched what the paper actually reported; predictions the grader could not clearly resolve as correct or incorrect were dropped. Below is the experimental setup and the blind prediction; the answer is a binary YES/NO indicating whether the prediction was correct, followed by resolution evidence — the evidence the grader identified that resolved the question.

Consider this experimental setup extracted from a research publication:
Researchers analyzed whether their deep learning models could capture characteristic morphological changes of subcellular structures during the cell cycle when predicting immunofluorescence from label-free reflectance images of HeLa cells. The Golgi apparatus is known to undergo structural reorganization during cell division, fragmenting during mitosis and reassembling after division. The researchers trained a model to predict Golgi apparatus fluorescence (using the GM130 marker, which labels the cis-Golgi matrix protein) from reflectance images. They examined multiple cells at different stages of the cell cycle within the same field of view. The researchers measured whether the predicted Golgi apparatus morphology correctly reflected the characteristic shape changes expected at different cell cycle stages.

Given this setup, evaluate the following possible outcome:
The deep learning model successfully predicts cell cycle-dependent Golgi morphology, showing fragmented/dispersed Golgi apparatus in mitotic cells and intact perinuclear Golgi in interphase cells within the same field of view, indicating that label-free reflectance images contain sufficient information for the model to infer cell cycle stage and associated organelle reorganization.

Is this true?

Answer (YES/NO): YES